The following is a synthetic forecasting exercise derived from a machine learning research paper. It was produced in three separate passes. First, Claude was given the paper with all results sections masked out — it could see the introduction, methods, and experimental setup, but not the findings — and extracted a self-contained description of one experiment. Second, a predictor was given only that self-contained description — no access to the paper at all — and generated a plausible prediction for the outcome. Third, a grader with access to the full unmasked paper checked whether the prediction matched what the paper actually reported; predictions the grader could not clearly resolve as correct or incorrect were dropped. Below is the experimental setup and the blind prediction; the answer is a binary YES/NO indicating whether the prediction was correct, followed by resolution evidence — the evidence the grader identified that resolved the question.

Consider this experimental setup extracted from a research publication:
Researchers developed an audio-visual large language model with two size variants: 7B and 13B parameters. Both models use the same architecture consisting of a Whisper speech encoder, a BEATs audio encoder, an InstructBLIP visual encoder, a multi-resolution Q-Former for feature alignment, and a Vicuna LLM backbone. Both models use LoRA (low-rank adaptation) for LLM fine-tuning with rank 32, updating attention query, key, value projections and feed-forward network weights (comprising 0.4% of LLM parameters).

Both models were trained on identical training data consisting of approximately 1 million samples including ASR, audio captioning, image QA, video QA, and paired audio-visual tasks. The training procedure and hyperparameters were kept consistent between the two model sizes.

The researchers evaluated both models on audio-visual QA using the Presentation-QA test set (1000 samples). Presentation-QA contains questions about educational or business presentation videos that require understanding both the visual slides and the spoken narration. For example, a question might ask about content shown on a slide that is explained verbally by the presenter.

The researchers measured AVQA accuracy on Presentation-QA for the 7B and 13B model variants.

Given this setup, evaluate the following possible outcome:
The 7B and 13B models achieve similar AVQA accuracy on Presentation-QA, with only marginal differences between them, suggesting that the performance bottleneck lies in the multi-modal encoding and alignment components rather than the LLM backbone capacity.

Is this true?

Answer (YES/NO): NO